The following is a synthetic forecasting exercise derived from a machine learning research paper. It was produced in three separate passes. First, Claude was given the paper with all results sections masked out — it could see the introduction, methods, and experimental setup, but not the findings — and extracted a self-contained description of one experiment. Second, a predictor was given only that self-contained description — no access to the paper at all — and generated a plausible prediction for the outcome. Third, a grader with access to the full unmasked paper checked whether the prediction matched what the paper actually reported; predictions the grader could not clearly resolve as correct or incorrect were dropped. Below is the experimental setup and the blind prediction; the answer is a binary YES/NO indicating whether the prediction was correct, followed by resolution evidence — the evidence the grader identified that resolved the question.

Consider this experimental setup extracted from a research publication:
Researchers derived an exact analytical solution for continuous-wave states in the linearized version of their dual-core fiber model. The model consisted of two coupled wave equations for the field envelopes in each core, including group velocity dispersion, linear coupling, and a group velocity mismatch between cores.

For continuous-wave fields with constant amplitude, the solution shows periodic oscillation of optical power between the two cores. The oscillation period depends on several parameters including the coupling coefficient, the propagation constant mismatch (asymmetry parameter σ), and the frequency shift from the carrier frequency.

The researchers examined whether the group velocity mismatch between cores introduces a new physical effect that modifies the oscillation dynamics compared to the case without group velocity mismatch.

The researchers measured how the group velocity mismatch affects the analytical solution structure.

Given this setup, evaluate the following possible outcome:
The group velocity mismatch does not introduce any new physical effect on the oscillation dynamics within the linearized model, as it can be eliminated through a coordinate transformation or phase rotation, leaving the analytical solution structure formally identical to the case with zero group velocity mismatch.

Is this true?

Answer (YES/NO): NO